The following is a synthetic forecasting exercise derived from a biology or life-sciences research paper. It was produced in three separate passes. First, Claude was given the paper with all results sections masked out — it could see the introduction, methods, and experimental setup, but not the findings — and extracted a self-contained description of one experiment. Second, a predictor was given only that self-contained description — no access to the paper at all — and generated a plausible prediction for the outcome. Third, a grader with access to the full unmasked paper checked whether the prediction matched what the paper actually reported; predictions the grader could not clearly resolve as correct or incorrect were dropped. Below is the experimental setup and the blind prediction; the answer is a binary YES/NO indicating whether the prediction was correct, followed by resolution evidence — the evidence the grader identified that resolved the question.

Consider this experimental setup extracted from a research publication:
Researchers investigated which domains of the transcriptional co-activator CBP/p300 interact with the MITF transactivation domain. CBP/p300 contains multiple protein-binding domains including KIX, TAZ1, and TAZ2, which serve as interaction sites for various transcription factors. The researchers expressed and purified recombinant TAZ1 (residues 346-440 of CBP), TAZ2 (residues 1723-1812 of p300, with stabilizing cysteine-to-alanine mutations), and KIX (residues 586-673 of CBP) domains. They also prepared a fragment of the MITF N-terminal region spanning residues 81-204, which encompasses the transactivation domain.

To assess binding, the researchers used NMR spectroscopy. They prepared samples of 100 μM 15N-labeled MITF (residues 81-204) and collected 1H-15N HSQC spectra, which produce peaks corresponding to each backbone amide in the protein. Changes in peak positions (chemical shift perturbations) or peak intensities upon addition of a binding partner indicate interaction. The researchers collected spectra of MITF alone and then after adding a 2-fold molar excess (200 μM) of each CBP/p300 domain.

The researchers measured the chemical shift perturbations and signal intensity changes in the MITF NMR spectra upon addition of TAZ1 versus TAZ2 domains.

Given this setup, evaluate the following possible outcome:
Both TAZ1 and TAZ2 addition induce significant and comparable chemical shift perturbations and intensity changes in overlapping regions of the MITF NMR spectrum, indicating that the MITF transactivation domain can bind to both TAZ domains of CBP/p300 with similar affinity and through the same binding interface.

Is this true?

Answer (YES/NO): NO